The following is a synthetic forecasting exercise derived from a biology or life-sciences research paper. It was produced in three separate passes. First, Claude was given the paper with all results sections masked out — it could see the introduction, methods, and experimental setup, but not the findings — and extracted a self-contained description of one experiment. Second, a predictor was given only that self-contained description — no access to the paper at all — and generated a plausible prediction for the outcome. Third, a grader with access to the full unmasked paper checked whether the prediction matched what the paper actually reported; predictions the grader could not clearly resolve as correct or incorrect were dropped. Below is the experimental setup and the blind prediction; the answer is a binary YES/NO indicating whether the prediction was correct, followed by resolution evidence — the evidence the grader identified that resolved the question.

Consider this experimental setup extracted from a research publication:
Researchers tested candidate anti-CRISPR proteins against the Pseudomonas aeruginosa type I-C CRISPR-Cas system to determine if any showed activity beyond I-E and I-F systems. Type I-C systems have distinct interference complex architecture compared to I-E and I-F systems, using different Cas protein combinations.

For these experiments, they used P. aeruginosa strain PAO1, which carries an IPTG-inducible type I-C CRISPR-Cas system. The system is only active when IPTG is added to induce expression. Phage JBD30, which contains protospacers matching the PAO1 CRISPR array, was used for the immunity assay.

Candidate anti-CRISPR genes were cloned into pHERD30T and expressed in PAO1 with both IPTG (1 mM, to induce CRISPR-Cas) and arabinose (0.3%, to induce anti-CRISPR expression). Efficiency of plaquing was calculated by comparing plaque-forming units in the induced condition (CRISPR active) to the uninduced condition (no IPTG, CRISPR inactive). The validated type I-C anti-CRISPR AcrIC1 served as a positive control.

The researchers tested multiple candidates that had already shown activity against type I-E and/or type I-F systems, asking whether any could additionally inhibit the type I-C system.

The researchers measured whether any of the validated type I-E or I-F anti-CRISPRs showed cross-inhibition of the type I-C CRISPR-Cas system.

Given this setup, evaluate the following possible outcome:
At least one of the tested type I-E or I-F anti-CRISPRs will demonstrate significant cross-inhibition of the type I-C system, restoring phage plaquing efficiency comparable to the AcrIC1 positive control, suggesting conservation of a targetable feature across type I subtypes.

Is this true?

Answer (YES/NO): NO